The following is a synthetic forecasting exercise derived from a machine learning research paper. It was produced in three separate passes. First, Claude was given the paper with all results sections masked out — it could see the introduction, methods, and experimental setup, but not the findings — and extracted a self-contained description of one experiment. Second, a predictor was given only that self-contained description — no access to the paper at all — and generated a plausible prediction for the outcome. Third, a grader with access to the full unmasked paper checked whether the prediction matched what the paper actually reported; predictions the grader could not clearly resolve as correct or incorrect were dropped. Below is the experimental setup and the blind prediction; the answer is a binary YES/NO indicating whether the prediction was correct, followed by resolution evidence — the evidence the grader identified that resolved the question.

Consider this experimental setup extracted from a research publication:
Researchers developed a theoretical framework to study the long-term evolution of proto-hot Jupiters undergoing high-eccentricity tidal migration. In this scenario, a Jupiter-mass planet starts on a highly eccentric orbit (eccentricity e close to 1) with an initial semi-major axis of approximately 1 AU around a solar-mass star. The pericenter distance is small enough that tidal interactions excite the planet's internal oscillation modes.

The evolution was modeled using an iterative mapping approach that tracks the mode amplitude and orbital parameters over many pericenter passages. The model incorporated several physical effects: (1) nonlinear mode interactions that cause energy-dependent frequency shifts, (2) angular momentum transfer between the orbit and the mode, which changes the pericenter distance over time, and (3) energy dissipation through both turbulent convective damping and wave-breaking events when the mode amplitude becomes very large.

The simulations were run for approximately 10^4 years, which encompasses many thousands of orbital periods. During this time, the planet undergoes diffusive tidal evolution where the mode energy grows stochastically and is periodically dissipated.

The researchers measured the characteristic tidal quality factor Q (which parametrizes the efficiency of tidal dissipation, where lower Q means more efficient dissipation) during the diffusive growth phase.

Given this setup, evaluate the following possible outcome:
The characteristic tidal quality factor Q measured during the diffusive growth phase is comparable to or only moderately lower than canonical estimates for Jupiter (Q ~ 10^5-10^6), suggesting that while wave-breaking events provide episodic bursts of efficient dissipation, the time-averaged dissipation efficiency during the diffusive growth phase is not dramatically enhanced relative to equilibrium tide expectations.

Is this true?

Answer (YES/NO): NO